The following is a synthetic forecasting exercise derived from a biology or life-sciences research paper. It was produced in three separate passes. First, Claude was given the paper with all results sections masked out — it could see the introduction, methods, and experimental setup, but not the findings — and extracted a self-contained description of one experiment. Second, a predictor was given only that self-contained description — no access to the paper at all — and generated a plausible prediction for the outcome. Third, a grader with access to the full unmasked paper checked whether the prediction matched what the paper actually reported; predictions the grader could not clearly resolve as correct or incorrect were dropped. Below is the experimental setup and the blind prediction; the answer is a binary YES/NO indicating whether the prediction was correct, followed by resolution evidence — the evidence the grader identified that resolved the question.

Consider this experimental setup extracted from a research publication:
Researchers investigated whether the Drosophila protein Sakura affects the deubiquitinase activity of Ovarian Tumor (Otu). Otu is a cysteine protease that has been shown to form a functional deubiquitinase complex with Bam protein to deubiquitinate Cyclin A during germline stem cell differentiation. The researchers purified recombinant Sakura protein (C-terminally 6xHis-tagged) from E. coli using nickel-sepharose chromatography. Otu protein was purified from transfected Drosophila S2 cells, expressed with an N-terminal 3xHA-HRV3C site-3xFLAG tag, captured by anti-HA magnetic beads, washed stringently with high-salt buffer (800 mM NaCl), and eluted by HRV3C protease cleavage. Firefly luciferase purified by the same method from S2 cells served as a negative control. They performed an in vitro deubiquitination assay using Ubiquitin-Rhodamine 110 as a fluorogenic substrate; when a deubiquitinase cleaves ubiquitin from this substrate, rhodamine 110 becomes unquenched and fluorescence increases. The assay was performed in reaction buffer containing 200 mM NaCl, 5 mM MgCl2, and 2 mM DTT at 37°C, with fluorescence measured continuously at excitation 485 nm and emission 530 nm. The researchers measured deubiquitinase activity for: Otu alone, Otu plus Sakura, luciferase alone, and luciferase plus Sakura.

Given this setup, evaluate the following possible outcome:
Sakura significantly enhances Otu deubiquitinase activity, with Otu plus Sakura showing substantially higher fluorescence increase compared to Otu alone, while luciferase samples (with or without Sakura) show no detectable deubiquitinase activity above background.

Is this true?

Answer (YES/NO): NO